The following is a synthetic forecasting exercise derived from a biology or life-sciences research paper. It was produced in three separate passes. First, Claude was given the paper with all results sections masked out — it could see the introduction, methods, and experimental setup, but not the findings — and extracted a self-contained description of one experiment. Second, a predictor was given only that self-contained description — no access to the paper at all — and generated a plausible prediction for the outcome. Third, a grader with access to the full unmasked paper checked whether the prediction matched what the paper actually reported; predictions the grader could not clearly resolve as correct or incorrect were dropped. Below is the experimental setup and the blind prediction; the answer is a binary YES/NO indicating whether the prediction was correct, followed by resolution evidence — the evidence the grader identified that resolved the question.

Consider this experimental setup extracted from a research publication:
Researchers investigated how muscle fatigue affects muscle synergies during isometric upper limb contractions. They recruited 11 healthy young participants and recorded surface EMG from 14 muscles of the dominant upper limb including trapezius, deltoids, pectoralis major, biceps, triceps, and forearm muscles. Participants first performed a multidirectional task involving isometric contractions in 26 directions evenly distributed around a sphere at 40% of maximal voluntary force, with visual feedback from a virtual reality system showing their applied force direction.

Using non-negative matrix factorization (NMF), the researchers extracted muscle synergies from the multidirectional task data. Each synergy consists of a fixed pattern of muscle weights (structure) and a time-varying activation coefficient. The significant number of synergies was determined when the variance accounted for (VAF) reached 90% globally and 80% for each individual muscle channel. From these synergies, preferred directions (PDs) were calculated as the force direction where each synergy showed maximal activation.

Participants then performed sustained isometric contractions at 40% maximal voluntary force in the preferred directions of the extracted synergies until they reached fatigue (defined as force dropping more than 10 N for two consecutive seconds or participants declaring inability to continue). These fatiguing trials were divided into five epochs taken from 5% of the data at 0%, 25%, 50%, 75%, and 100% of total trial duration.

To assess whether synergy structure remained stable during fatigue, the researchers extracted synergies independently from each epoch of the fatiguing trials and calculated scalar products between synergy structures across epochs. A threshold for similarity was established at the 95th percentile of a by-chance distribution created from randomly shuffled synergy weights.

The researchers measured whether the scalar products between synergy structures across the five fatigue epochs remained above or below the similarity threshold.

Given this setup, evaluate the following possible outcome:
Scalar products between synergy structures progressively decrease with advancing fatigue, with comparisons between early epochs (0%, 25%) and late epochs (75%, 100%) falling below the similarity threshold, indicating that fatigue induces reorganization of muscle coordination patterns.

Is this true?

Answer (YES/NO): NO